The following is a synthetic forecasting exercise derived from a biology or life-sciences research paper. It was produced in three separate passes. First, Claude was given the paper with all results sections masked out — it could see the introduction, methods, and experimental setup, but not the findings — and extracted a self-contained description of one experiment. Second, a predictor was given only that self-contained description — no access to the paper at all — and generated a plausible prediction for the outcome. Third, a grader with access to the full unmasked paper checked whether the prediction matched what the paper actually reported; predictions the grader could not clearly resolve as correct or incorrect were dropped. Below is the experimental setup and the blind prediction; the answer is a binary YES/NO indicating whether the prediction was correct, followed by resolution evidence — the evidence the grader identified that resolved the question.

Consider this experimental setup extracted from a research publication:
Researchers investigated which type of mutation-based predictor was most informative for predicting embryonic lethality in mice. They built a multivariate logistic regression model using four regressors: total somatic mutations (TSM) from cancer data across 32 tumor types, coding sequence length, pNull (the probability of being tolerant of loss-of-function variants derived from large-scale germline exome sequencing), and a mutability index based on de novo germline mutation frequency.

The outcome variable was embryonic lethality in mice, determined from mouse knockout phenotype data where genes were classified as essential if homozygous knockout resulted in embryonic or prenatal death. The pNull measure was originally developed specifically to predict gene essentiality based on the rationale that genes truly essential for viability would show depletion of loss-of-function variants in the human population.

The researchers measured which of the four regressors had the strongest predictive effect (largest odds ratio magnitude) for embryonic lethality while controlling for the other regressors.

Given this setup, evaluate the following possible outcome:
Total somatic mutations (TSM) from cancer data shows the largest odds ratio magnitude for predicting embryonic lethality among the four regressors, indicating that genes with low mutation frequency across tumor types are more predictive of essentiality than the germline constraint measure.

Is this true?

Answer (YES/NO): NO